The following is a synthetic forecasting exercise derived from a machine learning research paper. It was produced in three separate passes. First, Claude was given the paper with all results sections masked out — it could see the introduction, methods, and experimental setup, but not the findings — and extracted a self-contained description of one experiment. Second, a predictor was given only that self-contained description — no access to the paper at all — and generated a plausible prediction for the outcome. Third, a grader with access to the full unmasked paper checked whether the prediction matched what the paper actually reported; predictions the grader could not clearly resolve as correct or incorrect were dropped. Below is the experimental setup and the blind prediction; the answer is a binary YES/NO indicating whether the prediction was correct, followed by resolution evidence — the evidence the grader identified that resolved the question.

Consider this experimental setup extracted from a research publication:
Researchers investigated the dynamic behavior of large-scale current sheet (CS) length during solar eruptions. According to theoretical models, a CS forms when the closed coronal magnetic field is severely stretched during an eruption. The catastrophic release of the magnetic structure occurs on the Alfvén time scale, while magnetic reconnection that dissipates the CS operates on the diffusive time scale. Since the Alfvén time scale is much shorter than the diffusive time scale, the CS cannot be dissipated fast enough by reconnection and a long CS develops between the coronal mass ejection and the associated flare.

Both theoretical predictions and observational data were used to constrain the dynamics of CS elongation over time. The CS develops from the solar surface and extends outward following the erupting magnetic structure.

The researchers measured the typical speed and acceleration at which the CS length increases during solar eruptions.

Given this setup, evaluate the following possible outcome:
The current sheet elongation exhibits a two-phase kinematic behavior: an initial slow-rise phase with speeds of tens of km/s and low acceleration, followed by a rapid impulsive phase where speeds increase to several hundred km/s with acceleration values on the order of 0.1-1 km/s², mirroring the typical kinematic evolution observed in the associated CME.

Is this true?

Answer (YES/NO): NO